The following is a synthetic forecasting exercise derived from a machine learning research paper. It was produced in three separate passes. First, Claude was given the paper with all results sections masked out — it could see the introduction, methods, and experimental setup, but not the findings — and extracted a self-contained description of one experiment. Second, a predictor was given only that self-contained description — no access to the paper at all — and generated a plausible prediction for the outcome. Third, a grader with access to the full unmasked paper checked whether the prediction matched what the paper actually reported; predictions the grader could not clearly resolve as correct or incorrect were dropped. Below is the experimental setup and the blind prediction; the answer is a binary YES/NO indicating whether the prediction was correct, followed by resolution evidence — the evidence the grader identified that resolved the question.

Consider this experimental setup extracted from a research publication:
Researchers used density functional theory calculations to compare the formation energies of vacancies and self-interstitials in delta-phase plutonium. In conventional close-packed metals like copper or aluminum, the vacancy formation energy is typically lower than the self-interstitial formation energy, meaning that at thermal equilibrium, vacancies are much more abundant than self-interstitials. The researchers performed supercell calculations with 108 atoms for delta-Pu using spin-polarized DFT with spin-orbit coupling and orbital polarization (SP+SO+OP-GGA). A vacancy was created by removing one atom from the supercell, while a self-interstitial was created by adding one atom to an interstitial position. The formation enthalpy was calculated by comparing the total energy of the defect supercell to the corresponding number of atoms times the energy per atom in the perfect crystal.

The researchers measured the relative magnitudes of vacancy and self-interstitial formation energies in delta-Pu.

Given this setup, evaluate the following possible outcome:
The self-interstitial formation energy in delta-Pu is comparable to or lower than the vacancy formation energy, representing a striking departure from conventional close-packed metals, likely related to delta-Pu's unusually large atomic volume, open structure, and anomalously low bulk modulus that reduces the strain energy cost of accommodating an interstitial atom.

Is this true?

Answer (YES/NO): YES